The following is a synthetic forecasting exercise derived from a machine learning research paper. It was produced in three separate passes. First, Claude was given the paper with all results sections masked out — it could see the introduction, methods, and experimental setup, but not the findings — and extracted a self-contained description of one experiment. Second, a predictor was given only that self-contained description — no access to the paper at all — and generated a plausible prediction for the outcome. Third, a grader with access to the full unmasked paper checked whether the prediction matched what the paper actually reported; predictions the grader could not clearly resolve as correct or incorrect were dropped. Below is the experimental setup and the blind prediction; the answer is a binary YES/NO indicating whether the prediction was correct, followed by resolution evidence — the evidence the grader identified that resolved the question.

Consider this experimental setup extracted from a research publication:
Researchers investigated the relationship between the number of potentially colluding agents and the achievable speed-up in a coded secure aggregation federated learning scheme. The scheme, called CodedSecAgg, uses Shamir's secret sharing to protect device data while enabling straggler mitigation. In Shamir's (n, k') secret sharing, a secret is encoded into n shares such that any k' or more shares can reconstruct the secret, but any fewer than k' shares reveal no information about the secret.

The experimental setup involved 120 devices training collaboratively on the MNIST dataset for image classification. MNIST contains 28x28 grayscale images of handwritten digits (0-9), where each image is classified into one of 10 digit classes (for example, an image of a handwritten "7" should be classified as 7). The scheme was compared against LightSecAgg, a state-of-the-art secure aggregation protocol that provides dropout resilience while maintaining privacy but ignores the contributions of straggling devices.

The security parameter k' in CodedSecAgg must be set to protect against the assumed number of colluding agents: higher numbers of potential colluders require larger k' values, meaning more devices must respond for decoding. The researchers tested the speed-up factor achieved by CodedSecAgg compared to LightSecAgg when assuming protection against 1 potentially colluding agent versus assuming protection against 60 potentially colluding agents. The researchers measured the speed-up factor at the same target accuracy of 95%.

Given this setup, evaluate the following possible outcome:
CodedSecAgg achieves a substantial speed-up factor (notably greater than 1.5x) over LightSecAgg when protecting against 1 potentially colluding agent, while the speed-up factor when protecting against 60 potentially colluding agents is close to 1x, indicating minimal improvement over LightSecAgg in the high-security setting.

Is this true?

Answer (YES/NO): NO